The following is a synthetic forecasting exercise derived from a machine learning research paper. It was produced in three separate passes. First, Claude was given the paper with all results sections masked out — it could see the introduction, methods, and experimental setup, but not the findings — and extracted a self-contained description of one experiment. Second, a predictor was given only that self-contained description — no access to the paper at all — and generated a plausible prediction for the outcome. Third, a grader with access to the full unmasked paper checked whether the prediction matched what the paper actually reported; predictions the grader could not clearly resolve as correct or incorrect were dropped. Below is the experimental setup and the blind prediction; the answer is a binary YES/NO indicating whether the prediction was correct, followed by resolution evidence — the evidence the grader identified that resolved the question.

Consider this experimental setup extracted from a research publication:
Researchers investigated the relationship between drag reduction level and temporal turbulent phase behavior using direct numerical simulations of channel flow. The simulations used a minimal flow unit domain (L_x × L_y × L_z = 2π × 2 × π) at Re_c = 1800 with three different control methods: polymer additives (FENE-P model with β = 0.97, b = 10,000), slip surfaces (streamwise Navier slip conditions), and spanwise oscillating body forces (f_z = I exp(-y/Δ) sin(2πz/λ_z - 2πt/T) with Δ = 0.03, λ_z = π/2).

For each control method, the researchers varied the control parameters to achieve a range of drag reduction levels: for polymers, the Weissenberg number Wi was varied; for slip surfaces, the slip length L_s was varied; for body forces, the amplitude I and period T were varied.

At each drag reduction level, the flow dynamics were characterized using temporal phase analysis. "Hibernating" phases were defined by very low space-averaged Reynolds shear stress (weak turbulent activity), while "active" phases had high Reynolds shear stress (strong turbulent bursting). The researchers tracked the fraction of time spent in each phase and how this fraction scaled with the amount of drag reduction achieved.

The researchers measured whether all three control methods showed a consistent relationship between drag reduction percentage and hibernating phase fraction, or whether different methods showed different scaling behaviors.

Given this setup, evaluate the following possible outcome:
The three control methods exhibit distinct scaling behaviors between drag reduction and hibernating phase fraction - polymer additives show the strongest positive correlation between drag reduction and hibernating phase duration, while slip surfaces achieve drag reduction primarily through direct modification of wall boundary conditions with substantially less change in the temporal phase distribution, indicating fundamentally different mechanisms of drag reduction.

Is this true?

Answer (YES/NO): NO